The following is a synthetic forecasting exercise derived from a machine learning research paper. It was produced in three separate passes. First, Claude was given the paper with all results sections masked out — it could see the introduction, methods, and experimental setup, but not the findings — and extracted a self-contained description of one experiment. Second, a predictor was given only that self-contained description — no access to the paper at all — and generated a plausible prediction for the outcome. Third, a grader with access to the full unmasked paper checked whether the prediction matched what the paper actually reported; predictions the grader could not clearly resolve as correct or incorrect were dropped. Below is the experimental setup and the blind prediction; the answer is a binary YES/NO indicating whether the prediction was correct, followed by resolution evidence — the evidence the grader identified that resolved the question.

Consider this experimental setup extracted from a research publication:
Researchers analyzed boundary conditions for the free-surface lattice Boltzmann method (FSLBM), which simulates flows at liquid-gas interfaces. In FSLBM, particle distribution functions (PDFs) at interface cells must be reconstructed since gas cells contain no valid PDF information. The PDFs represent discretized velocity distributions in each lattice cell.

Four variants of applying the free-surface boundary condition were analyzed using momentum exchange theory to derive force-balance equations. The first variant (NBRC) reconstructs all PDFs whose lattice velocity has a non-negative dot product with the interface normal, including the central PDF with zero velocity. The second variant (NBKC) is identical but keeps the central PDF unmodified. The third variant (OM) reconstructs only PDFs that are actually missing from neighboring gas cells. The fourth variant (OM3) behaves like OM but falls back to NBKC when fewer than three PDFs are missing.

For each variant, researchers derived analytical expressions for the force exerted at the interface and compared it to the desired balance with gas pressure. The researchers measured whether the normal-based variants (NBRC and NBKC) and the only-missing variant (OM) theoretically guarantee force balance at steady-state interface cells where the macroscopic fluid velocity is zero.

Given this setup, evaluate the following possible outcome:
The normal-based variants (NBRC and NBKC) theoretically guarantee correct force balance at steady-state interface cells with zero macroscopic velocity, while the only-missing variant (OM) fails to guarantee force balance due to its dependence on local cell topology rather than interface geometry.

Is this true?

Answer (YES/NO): YES